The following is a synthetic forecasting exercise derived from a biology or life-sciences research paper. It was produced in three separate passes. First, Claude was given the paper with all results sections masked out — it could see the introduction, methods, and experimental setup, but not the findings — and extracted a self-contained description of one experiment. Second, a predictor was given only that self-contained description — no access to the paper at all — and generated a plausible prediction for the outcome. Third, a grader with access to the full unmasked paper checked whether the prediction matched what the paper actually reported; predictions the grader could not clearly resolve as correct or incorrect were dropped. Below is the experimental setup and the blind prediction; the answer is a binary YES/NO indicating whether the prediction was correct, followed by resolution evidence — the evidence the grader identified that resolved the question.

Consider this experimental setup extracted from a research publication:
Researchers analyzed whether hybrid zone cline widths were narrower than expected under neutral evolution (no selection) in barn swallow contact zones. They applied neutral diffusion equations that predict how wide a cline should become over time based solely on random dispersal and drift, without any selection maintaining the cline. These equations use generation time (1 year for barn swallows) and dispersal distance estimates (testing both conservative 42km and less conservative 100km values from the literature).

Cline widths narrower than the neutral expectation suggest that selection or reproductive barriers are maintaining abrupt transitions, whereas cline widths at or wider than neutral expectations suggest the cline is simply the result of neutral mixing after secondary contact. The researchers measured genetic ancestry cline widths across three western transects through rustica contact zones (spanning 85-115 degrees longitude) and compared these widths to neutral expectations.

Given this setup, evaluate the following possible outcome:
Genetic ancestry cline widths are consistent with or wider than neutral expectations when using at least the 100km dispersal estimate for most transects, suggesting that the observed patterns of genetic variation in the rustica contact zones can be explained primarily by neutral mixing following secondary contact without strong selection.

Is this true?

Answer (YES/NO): NO